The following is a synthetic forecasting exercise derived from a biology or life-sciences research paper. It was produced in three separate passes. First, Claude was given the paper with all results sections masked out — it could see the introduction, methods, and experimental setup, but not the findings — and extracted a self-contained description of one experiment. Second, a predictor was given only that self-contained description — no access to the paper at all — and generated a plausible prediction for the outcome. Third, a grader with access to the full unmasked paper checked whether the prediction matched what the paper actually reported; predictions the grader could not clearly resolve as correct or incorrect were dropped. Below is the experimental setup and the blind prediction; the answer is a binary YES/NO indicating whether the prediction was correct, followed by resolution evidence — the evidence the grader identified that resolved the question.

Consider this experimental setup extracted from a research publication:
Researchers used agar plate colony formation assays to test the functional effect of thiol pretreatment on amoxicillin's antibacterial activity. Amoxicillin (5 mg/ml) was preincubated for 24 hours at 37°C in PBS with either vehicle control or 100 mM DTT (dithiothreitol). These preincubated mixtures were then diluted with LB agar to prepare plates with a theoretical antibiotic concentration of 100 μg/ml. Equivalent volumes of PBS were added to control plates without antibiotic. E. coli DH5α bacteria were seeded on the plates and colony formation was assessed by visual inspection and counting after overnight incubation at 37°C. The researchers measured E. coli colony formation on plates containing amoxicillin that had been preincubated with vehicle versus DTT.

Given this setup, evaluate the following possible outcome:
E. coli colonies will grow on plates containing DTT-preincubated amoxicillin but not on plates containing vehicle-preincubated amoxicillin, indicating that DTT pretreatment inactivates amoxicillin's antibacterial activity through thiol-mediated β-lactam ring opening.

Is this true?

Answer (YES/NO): YES